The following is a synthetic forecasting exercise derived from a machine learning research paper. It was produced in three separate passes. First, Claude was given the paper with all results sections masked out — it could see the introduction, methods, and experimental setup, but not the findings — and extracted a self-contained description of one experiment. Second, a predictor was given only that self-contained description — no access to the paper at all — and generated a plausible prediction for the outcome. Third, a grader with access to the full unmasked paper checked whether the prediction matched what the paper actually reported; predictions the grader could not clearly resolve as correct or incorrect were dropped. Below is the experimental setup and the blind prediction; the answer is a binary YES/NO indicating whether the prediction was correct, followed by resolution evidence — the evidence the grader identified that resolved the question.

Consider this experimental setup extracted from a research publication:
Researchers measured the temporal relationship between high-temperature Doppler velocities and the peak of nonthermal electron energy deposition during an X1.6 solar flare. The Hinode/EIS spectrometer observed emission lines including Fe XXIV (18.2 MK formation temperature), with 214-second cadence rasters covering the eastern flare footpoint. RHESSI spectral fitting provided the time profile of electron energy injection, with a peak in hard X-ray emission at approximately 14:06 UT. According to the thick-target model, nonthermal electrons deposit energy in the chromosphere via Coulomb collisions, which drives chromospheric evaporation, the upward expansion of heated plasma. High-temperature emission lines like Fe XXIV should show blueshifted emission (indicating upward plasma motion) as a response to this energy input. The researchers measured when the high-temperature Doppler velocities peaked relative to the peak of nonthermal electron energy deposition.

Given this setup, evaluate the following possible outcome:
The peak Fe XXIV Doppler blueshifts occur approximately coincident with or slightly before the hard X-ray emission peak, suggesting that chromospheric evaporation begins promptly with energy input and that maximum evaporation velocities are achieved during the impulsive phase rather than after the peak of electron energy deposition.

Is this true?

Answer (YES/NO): YES